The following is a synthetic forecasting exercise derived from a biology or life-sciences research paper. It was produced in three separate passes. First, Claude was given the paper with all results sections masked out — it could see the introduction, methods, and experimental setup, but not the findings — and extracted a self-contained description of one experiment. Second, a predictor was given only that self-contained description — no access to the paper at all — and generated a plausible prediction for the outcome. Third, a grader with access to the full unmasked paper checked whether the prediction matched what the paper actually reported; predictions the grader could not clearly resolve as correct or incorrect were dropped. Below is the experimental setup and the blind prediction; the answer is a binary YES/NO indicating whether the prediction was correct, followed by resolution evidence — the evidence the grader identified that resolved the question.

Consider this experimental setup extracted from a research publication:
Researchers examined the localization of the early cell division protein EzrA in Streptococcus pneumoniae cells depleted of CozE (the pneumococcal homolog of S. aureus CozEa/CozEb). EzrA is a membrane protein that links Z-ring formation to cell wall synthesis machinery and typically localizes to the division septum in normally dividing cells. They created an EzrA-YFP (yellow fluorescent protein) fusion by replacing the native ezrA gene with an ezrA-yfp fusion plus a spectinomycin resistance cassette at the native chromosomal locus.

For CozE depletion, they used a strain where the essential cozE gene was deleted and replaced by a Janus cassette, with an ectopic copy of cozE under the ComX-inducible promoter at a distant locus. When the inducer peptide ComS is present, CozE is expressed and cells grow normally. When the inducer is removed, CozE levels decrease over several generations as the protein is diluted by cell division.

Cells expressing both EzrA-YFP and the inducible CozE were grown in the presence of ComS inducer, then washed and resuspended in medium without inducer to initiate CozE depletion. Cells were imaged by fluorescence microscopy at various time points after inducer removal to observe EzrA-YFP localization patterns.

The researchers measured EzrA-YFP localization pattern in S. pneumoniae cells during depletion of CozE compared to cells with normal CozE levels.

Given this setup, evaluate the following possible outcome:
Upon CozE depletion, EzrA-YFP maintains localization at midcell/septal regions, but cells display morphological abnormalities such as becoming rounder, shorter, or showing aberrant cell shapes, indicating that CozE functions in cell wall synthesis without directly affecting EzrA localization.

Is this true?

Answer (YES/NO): NO